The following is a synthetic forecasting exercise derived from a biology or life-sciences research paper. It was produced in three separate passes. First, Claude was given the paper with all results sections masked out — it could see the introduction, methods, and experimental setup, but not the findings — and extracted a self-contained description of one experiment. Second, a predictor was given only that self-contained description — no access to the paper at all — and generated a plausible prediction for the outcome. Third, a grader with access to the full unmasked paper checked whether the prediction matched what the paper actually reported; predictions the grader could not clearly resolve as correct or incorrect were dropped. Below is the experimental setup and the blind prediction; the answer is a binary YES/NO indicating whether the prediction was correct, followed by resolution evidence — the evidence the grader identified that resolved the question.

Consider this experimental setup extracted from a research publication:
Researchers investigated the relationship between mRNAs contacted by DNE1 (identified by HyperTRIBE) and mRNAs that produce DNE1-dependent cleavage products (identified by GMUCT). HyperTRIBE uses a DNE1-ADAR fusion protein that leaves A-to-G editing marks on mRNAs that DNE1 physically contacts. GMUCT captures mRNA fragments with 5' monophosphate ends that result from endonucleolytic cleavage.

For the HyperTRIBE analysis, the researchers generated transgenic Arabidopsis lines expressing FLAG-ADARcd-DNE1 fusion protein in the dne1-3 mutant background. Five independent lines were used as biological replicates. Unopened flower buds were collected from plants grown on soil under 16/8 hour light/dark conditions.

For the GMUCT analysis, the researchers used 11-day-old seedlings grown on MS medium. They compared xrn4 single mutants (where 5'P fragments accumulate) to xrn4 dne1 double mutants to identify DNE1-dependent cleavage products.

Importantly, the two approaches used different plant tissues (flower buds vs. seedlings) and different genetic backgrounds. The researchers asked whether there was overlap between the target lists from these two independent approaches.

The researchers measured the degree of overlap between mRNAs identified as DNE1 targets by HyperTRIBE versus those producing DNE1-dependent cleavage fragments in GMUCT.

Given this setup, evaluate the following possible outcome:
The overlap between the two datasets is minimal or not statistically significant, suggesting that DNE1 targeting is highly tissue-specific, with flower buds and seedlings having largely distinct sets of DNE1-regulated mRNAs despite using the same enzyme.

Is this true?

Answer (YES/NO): NO